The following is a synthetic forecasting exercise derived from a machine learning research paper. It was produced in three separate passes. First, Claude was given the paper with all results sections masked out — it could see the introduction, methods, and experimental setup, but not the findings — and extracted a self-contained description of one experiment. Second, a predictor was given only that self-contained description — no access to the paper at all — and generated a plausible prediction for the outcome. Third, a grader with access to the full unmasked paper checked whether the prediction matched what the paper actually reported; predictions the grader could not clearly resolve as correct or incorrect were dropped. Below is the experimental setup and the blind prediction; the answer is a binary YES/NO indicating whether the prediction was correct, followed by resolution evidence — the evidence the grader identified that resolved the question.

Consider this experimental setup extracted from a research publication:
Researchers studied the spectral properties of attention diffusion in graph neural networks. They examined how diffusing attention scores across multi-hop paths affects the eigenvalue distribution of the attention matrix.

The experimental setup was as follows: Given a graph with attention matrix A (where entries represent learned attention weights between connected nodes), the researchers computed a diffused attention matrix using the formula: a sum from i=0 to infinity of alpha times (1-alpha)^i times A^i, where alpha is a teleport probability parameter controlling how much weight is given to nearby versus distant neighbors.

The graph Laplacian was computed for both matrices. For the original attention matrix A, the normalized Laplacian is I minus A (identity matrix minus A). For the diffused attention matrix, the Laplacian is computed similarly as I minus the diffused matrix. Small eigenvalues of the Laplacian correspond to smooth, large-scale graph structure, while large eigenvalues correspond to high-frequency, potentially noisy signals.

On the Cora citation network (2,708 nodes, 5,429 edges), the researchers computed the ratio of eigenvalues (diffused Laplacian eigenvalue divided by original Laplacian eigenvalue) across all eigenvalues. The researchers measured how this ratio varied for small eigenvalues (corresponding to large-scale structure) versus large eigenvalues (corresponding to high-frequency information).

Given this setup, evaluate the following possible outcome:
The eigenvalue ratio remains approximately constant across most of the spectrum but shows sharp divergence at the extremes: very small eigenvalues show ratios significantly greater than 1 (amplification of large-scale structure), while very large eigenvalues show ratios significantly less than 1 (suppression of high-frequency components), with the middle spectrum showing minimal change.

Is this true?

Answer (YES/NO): NO